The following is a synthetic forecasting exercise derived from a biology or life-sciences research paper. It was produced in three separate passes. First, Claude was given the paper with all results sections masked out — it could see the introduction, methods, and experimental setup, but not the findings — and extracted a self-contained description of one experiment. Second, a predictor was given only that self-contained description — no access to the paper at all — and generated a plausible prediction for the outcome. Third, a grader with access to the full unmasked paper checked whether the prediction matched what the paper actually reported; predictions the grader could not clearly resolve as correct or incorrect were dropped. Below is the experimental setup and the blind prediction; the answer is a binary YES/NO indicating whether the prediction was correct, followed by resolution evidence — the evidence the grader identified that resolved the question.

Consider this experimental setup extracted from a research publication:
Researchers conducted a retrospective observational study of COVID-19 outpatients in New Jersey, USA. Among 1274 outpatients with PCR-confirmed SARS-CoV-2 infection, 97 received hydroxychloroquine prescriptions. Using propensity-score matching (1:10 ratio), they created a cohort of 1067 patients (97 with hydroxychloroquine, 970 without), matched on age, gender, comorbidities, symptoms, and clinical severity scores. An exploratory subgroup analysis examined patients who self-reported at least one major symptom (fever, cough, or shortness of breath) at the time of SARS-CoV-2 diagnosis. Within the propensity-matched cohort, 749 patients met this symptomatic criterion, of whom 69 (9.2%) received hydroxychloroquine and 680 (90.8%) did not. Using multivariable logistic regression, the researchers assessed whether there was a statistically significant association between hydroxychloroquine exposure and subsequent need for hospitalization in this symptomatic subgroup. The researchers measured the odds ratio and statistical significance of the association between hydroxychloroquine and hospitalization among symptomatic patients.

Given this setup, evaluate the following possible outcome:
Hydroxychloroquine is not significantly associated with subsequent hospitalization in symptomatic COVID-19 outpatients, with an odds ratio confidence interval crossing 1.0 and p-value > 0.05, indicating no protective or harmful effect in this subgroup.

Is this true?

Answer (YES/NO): YES